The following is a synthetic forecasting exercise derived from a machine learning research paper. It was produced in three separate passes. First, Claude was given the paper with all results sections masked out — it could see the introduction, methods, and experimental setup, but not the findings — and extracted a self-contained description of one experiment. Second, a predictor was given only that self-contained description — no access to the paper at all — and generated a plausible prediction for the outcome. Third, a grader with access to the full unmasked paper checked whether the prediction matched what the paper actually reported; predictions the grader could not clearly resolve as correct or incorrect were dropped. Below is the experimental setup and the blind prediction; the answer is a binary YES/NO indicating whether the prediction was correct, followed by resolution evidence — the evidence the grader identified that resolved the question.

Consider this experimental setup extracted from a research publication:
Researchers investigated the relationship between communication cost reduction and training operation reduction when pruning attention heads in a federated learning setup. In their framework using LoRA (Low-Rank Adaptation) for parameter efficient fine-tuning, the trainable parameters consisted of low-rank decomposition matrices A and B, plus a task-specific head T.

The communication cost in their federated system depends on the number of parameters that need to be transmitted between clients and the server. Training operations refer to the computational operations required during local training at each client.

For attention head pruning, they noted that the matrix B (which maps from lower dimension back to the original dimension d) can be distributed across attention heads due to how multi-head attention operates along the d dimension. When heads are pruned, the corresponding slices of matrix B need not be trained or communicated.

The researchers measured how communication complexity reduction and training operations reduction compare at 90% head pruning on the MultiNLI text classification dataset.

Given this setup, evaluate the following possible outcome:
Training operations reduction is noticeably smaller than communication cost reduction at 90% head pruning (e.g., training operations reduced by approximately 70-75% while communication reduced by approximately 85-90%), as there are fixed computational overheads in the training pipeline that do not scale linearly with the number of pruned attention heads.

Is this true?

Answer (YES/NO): NO